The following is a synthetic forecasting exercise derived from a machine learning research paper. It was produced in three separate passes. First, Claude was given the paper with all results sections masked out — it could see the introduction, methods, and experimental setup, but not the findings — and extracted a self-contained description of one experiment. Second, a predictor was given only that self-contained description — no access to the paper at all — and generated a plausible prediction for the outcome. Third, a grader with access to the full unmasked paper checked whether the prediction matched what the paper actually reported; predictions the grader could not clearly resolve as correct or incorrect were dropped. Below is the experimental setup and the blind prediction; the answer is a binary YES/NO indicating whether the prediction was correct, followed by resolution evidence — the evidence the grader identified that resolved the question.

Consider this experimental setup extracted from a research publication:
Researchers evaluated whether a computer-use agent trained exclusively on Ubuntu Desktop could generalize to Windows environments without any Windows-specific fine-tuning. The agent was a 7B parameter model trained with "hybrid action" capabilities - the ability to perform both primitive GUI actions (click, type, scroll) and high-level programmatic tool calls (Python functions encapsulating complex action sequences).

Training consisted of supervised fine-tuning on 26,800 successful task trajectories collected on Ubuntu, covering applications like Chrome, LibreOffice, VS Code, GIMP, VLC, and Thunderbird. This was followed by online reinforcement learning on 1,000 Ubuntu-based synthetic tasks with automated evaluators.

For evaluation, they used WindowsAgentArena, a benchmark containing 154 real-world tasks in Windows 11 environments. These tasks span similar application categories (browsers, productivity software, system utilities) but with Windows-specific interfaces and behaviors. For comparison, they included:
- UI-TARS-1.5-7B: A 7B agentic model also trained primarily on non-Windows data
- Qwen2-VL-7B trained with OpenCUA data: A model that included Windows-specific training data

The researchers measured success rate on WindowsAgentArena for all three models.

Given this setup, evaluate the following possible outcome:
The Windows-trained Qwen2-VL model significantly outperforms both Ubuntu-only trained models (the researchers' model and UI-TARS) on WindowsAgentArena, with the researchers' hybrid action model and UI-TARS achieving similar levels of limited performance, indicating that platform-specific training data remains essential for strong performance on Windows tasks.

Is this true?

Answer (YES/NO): NO